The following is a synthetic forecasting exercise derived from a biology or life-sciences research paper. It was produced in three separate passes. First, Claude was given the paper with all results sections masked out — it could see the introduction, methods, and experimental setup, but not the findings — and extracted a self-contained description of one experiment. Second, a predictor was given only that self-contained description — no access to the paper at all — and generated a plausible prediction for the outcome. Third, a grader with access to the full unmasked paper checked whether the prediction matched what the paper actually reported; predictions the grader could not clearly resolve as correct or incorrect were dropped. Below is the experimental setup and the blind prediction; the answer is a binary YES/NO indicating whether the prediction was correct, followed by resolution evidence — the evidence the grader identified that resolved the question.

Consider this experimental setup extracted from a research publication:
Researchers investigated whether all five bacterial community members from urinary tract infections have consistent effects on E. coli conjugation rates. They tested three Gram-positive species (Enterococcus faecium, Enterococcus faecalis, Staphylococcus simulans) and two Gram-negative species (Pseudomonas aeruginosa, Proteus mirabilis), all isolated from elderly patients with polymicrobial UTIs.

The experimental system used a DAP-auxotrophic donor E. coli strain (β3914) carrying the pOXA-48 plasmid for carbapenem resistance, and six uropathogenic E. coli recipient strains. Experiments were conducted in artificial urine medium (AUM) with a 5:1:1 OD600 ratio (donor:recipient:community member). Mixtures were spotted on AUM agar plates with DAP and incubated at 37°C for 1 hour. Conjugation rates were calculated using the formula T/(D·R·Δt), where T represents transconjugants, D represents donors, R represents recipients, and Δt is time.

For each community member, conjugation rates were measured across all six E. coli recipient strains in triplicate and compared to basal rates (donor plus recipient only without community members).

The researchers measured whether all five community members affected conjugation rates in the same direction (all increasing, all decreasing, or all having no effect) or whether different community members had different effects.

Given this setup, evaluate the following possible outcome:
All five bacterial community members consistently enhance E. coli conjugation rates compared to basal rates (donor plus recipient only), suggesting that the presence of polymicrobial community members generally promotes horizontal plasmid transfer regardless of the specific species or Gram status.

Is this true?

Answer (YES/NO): NO